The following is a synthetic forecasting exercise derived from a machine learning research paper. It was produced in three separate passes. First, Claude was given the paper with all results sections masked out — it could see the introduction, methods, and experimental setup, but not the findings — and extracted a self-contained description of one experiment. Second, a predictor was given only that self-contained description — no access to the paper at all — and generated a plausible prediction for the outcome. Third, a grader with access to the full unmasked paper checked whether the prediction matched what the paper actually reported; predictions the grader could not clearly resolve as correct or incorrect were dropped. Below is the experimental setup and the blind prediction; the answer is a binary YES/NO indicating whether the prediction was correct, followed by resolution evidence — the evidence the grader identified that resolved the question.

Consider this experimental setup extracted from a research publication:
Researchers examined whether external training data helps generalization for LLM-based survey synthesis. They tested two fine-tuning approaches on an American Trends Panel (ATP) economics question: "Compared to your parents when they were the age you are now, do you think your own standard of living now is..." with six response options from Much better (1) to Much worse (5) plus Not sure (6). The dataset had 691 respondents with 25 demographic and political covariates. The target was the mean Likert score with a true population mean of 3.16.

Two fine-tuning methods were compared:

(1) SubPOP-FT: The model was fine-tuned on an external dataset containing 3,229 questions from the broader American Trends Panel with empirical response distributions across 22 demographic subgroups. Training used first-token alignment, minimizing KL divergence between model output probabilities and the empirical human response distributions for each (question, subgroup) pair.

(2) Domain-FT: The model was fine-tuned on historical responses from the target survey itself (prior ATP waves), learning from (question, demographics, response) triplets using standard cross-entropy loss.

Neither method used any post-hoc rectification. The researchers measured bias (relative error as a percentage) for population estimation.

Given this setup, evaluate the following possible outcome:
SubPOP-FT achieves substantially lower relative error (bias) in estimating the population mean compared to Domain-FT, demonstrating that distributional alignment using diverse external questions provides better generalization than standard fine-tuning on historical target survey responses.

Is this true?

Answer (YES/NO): NO